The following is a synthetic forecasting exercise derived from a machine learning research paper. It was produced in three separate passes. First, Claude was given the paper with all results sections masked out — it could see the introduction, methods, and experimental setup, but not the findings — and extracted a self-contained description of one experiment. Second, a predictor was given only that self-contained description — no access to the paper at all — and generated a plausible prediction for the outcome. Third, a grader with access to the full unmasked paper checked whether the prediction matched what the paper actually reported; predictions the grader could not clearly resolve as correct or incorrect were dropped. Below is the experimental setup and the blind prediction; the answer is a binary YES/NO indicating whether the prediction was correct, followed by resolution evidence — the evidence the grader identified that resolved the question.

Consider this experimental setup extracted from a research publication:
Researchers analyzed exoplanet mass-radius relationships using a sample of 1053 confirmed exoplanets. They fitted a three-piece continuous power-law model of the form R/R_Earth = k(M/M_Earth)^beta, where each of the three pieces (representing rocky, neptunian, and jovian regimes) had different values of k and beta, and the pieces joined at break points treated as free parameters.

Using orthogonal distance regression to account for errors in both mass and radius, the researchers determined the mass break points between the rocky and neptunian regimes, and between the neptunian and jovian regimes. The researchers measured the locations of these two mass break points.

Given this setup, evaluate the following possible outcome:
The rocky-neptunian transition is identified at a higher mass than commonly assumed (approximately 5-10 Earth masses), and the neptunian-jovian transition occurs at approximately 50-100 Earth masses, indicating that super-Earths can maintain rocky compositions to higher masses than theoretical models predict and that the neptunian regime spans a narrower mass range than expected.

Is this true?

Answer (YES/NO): NO